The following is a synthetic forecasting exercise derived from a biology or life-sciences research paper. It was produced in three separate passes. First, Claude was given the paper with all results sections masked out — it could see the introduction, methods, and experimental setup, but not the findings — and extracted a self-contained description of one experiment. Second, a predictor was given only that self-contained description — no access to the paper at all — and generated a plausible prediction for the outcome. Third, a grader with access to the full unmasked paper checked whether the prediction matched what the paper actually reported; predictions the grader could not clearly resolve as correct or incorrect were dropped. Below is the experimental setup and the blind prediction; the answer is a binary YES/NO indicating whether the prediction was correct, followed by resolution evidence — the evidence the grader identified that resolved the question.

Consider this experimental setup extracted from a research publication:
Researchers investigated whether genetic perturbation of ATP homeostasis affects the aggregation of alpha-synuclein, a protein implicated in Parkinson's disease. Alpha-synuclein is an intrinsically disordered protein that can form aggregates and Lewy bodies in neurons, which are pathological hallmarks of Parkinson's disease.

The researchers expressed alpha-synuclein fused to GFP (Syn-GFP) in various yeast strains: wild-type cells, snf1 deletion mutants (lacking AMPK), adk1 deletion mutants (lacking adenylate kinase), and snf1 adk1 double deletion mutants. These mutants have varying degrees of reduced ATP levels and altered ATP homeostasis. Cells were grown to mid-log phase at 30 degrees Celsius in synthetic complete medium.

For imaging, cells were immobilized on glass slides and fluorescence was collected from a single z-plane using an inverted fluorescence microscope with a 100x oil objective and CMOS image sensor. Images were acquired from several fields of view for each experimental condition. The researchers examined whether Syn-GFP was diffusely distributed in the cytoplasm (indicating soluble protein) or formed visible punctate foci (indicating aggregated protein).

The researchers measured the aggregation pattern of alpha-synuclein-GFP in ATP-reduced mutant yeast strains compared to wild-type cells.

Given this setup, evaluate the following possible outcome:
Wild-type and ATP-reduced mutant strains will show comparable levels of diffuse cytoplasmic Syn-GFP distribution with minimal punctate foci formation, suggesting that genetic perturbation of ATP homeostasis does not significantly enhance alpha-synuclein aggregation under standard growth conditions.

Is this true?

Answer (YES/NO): NO